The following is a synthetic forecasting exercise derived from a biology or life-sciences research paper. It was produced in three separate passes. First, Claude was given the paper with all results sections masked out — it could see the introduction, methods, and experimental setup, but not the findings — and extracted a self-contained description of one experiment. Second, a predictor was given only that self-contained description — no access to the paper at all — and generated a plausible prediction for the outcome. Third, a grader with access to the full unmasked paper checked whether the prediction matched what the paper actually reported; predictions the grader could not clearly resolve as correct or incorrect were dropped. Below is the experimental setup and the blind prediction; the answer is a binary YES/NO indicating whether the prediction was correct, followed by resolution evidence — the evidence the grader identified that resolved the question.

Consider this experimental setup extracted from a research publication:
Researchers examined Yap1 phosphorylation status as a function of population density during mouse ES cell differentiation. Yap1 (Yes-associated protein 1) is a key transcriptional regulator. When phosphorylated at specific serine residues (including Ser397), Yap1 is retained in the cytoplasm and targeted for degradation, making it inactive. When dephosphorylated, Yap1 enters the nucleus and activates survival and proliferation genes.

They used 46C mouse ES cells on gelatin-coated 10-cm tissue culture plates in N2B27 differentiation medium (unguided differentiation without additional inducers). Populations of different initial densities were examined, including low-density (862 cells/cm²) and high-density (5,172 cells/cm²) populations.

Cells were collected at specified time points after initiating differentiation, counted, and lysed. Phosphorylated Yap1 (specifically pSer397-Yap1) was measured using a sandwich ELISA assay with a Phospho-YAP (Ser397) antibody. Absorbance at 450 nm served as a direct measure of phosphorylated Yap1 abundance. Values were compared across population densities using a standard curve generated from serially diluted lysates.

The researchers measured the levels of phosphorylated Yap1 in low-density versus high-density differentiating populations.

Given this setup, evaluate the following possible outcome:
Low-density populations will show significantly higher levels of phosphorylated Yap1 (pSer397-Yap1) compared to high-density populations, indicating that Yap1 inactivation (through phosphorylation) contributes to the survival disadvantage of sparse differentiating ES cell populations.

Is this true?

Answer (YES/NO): YES